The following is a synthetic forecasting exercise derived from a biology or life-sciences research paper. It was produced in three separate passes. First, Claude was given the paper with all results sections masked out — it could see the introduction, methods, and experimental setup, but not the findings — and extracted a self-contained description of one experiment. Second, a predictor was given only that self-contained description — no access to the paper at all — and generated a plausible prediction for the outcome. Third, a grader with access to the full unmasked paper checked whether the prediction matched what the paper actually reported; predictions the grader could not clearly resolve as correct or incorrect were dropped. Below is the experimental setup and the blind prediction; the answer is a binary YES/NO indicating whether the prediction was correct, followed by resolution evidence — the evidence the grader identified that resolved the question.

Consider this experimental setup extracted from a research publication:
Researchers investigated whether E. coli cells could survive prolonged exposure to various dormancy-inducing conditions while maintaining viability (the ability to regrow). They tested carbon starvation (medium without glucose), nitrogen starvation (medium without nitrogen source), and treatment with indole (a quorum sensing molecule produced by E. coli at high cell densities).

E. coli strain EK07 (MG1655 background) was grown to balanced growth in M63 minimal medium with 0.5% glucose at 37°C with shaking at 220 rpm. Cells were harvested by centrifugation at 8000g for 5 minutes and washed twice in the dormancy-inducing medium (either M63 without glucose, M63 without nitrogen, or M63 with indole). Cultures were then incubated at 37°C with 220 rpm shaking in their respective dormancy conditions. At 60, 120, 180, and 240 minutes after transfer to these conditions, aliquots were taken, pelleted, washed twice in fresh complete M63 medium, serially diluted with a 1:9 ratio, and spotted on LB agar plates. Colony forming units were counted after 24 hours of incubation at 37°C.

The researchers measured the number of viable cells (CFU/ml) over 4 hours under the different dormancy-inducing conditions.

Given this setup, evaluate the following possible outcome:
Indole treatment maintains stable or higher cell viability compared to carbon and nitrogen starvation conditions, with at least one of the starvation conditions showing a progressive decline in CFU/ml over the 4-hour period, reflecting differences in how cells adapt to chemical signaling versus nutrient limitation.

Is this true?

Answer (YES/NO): NO